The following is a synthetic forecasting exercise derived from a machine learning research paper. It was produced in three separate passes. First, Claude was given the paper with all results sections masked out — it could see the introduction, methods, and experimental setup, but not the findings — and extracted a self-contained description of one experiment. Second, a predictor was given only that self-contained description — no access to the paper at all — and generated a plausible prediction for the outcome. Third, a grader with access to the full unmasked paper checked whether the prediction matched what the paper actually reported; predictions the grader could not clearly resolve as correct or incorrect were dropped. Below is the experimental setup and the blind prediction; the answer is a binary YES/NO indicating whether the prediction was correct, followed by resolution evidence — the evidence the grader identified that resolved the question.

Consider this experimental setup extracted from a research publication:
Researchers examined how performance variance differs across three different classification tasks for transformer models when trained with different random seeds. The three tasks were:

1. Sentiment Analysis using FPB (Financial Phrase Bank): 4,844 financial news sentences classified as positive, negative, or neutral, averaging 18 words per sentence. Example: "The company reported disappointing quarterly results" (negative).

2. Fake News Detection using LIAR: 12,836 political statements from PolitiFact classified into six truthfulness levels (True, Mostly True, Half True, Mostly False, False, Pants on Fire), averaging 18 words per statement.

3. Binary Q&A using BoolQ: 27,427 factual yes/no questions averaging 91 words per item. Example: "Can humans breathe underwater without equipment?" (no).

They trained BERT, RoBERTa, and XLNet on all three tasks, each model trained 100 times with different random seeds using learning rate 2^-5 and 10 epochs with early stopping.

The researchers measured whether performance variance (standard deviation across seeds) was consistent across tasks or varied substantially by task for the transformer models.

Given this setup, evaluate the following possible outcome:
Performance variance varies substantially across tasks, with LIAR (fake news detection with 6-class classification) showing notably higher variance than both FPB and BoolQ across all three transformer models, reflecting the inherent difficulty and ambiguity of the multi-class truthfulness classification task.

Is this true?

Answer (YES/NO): NO